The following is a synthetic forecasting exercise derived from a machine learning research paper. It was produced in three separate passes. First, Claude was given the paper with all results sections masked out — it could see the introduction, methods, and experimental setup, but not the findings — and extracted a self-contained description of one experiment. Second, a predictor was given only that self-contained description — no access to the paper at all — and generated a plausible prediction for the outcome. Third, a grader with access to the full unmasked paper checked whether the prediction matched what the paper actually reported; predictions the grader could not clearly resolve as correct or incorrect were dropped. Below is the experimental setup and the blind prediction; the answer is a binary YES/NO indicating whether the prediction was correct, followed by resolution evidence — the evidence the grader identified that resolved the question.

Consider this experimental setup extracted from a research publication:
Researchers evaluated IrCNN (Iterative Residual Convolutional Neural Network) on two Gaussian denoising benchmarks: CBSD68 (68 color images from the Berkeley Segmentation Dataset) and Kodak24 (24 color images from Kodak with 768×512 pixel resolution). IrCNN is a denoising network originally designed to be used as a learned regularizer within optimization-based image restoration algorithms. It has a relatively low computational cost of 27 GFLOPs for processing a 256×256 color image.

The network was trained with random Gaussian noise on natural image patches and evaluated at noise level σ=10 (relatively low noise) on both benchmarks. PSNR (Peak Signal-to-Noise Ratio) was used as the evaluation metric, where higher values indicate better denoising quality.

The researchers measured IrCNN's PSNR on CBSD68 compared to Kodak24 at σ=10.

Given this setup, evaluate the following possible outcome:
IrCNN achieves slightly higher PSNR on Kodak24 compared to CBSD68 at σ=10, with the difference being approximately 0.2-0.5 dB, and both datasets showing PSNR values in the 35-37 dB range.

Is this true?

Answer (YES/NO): NO